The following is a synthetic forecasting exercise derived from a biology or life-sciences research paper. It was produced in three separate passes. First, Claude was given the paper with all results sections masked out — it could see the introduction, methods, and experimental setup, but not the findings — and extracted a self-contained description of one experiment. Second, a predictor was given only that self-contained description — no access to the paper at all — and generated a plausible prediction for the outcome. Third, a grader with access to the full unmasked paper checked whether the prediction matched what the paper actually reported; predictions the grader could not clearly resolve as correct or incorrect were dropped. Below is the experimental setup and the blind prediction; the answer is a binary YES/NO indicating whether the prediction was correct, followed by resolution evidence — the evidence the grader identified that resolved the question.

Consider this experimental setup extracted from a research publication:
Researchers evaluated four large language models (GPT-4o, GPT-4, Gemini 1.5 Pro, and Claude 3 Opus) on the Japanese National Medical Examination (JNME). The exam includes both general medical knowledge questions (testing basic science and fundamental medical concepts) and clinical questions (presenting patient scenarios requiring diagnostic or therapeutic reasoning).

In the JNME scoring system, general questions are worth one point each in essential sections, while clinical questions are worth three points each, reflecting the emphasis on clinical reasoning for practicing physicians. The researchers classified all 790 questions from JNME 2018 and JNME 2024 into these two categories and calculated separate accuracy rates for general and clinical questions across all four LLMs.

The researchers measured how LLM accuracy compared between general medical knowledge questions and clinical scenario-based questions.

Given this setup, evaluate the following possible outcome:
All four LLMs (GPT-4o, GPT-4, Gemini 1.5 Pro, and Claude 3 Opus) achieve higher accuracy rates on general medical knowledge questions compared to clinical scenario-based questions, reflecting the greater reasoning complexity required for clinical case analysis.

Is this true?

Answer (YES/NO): NO